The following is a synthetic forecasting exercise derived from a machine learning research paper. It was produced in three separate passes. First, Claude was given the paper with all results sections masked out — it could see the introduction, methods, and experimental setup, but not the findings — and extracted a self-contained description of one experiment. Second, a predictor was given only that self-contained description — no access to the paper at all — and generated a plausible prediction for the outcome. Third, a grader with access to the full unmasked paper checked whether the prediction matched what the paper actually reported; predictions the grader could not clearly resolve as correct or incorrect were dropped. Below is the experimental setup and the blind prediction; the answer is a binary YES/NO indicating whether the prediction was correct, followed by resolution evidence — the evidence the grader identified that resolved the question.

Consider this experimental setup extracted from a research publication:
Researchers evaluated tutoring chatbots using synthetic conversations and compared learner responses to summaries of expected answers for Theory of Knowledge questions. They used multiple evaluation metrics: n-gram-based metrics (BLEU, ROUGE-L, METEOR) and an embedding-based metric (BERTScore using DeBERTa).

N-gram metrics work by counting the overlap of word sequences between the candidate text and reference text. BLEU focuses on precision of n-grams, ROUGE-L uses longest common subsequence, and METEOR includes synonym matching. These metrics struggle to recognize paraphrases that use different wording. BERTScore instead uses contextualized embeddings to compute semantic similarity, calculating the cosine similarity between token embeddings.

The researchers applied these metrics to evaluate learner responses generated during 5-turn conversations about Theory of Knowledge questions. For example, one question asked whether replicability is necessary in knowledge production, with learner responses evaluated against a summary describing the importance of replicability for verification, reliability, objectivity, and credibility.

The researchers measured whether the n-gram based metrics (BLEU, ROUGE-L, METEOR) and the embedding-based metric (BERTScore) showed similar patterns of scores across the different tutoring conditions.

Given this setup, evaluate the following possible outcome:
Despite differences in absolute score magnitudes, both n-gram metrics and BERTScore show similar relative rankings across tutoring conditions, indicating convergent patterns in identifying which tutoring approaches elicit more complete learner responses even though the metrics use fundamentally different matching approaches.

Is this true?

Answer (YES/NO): YES